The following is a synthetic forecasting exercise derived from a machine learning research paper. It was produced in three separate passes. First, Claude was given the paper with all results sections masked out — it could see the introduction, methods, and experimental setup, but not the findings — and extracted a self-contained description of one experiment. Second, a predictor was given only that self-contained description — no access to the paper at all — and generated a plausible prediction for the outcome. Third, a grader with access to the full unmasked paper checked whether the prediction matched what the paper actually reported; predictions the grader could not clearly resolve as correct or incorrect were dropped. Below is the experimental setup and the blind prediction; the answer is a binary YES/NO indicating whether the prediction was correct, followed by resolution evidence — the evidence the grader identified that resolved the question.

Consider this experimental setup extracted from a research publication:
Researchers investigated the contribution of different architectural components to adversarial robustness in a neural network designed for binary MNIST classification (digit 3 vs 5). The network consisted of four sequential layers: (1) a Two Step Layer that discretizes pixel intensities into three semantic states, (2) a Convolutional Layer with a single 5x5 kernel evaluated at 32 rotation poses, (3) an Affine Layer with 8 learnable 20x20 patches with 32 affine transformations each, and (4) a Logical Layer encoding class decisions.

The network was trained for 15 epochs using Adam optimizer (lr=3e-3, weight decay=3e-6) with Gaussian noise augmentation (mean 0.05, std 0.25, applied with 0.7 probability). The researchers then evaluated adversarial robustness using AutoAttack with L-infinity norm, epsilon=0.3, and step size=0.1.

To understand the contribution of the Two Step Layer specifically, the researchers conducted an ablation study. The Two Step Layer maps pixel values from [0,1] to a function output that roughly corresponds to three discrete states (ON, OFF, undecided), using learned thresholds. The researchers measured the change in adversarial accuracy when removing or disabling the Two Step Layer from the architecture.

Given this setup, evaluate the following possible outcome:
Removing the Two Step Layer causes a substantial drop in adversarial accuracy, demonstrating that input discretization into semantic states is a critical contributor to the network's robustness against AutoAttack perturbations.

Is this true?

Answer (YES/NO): YES